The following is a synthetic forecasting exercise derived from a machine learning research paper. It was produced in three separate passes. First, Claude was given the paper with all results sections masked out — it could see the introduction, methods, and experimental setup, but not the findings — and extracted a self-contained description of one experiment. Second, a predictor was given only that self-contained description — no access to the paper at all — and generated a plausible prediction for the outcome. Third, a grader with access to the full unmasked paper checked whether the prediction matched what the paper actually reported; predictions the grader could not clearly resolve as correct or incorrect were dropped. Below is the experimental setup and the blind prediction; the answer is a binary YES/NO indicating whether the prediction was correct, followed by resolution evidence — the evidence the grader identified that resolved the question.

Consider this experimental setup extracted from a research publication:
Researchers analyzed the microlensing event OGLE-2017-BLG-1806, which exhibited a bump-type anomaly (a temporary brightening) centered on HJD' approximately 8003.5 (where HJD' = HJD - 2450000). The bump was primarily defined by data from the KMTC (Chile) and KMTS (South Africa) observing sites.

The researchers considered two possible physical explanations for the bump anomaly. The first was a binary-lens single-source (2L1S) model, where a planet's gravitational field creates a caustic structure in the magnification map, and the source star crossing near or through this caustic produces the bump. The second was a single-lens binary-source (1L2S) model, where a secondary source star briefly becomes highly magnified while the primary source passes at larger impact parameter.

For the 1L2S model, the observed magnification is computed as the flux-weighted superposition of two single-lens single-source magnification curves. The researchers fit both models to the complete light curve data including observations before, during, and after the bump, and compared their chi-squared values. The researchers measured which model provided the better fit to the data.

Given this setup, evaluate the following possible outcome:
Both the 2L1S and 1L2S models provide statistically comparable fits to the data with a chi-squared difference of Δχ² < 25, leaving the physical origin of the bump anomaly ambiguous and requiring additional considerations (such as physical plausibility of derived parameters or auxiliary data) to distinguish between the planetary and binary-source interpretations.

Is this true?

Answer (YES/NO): NO